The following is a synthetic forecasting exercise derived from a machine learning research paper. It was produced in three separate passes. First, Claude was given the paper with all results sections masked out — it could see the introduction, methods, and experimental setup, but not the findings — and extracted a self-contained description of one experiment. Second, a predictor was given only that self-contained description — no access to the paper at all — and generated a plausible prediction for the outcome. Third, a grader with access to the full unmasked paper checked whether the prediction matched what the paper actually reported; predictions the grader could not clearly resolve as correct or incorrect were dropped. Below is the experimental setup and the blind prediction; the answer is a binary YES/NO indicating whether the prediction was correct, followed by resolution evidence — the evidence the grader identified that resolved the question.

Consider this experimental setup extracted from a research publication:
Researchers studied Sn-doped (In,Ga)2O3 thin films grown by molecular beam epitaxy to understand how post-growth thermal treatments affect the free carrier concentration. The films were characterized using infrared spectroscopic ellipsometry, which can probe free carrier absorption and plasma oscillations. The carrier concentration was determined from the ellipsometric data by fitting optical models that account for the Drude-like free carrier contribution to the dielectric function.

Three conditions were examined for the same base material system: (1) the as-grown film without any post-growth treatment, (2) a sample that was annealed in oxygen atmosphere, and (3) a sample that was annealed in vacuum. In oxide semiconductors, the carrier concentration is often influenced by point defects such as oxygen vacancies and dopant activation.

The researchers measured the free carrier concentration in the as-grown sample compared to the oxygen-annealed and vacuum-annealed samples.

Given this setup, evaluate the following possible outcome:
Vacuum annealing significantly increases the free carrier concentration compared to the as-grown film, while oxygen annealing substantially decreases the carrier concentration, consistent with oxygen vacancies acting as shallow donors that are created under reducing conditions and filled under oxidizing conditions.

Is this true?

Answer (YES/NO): NO